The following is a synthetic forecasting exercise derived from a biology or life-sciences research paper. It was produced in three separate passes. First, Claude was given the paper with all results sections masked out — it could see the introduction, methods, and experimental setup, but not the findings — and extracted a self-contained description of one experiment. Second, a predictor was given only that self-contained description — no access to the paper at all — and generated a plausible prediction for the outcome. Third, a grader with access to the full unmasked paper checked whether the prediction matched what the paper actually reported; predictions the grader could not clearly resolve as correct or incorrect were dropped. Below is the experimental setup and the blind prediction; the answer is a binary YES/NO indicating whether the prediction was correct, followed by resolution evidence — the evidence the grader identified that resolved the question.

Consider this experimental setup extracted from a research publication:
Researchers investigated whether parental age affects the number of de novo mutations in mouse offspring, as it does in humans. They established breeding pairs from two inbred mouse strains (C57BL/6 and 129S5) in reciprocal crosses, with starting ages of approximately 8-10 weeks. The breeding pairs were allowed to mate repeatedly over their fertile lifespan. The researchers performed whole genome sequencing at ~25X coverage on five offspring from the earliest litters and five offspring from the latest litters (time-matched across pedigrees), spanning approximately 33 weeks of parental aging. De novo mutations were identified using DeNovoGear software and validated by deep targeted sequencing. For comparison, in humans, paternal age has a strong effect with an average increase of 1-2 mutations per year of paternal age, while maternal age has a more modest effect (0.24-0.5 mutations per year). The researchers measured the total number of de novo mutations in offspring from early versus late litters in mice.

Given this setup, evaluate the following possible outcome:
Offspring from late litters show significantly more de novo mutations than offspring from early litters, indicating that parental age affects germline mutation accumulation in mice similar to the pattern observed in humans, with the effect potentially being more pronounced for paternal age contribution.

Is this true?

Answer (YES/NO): NO